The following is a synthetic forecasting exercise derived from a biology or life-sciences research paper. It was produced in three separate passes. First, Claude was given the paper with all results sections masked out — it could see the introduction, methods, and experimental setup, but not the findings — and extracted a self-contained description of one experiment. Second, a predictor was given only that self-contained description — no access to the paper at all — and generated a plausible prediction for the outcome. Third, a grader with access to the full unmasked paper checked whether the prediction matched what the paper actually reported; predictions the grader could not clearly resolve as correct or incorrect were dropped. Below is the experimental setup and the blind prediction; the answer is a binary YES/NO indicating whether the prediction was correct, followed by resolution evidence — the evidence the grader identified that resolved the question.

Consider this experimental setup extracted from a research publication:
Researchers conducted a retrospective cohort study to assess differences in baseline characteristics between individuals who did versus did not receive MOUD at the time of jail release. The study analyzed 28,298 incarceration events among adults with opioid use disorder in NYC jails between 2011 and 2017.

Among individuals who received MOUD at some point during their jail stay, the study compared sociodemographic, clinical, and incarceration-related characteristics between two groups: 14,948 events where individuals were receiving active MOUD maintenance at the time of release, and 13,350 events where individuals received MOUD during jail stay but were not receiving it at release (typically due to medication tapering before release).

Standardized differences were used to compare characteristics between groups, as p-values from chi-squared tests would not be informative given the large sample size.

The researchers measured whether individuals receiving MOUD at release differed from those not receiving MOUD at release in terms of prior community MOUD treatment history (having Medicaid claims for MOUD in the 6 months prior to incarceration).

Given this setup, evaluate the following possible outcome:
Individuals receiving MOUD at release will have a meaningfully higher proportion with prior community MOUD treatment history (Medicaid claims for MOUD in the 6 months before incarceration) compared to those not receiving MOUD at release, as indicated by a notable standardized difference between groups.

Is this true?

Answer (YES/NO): YES